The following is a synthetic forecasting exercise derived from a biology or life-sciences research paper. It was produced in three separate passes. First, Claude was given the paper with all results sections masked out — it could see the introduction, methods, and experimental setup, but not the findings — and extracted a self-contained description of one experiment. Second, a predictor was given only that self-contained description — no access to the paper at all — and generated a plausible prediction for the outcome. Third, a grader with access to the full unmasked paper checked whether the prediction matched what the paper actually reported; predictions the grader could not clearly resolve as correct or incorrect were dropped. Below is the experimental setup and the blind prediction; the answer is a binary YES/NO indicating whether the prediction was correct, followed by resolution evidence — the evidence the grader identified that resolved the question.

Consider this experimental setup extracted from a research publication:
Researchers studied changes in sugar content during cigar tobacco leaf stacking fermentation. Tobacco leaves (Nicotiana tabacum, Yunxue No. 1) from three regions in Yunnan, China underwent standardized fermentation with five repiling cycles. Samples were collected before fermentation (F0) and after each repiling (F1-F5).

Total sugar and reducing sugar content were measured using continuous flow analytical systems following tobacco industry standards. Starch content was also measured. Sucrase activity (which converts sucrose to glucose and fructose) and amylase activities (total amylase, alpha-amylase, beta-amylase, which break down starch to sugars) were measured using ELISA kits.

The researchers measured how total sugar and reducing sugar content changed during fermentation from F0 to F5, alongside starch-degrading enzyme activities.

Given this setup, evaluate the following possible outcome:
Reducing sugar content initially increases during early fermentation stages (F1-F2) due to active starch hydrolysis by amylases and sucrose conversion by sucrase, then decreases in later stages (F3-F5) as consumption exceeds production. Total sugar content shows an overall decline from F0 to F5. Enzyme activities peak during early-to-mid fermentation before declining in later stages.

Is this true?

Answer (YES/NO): NO